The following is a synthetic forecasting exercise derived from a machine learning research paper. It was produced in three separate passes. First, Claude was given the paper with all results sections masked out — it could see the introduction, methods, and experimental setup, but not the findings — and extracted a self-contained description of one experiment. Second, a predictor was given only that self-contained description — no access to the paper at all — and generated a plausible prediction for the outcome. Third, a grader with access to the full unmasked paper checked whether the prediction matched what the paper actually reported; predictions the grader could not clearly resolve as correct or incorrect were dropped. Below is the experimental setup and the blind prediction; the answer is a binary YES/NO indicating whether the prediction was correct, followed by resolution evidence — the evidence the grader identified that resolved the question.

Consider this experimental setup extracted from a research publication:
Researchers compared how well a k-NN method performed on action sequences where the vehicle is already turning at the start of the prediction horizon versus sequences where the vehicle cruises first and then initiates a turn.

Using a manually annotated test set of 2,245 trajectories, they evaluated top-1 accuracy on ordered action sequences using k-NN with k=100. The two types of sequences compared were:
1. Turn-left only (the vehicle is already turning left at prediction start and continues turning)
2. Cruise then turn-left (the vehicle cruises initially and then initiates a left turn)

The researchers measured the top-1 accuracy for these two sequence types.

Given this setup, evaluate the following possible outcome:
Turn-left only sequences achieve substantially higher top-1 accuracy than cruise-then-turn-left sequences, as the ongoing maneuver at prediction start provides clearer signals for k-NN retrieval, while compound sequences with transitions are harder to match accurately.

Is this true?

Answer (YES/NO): YES